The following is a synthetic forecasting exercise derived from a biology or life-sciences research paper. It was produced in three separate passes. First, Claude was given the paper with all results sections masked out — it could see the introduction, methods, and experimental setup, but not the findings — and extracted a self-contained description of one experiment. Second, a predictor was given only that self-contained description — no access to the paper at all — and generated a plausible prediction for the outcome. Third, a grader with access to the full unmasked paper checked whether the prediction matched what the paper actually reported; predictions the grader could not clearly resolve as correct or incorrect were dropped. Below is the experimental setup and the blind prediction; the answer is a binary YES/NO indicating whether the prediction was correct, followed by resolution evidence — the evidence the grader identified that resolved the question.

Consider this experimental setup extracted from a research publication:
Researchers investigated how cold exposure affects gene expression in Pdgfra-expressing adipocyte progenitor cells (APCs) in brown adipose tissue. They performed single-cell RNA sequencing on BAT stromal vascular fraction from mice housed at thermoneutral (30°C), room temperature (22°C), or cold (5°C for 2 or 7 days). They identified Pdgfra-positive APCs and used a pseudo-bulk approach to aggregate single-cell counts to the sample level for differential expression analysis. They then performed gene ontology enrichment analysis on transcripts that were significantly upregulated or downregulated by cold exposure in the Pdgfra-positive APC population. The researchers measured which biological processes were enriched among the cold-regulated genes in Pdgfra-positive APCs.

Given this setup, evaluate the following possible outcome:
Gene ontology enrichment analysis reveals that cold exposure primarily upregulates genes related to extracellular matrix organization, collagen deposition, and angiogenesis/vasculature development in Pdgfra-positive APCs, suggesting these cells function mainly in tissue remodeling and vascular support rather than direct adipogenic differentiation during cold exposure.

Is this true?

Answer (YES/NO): NO